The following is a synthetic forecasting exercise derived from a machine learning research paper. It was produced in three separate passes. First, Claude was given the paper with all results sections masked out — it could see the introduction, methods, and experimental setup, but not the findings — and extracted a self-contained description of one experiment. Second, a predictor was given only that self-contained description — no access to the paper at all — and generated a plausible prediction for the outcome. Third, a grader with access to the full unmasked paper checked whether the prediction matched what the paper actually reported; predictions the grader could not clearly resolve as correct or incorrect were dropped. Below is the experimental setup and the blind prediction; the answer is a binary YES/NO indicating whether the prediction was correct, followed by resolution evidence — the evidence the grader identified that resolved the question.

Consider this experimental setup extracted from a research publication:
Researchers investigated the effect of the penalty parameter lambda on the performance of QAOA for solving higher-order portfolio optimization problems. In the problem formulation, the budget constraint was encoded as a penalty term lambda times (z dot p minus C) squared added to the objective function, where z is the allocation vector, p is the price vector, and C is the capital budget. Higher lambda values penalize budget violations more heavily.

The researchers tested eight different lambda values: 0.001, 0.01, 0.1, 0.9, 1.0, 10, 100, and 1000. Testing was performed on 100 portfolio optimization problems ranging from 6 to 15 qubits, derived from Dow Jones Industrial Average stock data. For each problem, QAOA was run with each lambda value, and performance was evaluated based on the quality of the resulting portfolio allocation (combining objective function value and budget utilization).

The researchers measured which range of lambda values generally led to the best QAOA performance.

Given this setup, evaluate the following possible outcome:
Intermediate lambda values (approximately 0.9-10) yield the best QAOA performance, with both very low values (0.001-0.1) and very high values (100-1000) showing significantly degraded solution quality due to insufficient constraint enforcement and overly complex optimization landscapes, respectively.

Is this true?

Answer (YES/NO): NO